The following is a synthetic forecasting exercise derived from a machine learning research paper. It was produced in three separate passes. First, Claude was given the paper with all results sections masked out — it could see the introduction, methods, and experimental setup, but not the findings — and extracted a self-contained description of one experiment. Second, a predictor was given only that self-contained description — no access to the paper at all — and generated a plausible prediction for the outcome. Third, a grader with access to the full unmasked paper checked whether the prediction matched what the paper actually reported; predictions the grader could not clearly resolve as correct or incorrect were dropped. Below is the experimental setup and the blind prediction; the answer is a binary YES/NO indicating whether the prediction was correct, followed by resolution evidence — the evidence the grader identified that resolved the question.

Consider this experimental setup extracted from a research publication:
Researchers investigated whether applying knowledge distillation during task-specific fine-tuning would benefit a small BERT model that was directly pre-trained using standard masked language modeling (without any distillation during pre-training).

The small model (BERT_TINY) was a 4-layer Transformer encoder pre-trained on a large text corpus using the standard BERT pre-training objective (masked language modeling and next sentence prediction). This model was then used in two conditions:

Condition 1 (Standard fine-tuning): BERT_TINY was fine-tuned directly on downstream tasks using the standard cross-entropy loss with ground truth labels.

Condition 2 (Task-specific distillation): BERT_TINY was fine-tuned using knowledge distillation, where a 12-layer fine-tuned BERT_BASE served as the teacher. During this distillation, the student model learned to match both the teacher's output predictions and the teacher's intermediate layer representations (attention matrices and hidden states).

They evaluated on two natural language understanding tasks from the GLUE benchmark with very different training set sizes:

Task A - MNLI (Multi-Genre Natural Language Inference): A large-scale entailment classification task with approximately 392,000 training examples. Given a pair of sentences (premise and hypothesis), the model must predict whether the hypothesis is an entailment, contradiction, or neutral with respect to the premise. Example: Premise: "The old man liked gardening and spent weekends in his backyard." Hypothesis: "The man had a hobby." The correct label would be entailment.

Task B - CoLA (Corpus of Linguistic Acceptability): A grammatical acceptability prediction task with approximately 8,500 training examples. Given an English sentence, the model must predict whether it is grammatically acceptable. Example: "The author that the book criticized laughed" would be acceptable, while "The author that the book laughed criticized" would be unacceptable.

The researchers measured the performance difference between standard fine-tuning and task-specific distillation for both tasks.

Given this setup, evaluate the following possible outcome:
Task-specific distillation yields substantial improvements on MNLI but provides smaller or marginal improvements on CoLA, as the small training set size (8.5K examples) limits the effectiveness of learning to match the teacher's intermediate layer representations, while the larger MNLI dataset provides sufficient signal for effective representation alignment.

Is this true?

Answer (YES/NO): NO